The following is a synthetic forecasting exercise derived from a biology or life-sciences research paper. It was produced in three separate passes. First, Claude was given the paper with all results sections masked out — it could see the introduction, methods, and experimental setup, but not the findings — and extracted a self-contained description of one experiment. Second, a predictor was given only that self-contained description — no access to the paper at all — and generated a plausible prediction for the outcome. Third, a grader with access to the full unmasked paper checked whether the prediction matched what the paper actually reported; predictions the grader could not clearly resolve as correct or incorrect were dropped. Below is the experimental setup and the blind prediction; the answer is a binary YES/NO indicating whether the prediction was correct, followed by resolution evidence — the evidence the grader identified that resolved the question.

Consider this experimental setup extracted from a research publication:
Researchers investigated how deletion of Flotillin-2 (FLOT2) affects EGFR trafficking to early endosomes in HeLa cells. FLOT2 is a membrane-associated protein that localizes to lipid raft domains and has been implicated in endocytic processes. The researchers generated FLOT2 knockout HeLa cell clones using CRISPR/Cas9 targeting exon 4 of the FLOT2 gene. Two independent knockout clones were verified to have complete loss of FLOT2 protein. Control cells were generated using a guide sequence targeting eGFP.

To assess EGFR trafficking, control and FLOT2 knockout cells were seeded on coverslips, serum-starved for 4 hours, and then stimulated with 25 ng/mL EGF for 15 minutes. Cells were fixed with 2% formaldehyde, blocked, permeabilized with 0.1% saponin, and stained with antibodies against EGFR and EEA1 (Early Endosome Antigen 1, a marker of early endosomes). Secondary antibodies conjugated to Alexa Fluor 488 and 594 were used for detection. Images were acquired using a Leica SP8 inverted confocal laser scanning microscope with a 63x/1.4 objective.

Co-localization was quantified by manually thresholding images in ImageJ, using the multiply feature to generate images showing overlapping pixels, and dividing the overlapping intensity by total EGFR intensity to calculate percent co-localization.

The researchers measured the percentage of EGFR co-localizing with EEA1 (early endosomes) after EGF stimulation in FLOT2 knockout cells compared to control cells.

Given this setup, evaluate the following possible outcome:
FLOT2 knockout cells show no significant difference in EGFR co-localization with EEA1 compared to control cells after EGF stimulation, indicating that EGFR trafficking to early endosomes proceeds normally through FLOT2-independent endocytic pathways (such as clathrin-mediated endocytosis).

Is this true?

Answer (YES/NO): NO